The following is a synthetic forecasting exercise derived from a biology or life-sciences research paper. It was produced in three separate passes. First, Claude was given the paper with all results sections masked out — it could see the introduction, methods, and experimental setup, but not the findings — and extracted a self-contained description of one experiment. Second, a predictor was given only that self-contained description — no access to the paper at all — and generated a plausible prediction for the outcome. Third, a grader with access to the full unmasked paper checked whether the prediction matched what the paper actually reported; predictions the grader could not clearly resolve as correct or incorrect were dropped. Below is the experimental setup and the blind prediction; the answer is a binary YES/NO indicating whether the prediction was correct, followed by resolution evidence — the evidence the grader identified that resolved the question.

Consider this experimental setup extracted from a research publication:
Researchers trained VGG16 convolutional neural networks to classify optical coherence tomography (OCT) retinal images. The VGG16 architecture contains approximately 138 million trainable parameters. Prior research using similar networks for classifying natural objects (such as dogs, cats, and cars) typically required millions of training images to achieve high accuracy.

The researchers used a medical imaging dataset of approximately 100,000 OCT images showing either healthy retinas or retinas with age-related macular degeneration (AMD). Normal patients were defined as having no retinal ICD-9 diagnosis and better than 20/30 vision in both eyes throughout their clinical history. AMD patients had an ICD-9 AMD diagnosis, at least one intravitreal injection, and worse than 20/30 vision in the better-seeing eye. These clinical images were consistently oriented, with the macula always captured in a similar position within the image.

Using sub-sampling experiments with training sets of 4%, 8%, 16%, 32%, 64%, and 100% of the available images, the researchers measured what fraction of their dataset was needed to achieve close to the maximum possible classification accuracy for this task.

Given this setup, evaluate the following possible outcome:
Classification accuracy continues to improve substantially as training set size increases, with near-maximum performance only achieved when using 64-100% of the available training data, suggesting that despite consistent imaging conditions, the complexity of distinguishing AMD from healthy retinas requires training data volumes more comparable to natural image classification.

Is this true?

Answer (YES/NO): NO